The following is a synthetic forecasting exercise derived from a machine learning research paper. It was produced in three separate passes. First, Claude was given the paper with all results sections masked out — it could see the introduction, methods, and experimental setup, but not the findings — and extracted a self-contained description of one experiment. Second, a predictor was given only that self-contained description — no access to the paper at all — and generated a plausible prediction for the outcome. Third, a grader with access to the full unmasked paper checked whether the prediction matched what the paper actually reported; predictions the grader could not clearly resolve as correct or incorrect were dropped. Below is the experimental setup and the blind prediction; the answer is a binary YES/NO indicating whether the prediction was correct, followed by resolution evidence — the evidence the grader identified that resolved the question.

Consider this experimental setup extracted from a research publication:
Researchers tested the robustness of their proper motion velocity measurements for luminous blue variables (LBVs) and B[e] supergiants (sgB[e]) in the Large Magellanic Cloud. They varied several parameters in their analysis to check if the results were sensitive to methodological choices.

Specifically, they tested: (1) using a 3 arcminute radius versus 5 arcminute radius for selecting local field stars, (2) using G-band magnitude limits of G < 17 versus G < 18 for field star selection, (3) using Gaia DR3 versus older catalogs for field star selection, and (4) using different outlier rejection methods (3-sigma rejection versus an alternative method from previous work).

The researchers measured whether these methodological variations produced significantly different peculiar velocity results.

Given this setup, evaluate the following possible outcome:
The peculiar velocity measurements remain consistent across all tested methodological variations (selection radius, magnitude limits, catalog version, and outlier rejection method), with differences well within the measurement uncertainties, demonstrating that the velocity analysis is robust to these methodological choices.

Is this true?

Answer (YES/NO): YES